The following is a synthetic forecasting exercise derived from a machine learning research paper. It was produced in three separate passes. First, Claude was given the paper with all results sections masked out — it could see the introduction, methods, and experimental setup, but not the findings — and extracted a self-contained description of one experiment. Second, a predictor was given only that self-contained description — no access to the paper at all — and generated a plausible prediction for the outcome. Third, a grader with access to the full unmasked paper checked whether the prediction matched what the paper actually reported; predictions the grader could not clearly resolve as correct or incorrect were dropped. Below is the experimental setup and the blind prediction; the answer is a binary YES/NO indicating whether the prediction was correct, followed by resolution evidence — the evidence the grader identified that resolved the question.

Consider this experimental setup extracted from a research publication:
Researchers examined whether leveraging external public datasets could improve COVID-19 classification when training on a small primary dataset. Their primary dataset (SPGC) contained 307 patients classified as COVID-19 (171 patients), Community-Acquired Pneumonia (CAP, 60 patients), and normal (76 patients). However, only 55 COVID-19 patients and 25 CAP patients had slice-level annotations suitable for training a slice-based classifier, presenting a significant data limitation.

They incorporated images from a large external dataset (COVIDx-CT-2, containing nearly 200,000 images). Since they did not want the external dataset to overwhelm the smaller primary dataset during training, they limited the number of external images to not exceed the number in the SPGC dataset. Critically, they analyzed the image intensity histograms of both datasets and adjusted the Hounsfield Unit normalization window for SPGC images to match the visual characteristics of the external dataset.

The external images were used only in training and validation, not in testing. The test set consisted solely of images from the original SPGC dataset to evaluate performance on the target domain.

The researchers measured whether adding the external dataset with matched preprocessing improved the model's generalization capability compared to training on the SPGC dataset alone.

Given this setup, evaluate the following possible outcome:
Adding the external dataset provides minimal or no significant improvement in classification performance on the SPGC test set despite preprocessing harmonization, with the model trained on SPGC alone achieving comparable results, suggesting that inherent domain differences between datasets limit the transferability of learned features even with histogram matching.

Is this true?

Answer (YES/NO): NO